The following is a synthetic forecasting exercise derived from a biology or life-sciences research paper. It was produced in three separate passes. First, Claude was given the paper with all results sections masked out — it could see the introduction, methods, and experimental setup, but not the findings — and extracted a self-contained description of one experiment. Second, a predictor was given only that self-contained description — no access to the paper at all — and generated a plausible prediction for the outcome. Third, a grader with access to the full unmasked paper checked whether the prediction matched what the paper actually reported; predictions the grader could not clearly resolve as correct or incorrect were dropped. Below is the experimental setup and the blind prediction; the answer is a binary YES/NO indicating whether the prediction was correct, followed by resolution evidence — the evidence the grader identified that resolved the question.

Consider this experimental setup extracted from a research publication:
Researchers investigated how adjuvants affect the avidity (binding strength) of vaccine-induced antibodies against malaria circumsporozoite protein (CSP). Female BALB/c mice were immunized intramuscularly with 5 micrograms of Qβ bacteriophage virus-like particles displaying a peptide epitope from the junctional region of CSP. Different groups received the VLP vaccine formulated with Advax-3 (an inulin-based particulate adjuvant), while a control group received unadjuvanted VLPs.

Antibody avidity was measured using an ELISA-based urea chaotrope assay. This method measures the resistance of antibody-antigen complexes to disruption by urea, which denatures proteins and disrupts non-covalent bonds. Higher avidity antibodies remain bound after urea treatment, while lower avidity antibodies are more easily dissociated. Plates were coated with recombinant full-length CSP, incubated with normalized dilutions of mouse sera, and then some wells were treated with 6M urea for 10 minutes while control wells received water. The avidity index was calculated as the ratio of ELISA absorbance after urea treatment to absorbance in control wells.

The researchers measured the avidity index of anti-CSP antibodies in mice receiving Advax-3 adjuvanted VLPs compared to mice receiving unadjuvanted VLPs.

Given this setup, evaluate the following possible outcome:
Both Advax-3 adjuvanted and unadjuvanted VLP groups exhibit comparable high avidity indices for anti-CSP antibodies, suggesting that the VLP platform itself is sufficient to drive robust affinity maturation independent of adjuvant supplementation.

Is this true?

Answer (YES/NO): NO